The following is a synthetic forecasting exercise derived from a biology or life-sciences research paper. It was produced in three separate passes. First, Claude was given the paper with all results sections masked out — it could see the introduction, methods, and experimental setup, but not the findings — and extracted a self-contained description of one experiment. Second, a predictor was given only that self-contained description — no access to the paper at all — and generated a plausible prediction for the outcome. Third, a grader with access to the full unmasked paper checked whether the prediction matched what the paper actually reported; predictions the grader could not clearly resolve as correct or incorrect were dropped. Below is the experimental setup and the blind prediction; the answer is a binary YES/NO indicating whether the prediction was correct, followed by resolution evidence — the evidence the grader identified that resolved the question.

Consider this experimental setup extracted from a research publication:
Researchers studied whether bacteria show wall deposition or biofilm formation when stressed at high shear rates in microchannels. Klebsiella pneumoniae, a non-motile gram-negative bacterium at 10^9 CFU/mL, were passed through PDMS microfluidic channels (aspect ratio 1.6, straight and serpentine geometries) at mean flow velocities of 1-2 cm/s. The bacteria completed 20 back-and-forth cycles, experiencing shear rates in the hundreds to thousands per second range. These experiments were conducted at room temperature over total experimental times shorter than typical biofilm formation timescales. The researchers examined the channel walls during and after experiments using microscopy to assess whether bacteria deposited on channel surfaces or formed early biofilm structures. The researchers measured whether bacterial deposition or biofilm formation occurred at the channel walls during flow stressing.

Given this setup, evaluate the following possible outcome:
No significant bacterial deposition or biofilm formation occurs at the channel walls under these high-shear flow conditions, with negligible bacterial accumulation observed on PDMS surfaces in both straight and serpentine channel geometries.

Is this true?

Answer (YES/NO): YES